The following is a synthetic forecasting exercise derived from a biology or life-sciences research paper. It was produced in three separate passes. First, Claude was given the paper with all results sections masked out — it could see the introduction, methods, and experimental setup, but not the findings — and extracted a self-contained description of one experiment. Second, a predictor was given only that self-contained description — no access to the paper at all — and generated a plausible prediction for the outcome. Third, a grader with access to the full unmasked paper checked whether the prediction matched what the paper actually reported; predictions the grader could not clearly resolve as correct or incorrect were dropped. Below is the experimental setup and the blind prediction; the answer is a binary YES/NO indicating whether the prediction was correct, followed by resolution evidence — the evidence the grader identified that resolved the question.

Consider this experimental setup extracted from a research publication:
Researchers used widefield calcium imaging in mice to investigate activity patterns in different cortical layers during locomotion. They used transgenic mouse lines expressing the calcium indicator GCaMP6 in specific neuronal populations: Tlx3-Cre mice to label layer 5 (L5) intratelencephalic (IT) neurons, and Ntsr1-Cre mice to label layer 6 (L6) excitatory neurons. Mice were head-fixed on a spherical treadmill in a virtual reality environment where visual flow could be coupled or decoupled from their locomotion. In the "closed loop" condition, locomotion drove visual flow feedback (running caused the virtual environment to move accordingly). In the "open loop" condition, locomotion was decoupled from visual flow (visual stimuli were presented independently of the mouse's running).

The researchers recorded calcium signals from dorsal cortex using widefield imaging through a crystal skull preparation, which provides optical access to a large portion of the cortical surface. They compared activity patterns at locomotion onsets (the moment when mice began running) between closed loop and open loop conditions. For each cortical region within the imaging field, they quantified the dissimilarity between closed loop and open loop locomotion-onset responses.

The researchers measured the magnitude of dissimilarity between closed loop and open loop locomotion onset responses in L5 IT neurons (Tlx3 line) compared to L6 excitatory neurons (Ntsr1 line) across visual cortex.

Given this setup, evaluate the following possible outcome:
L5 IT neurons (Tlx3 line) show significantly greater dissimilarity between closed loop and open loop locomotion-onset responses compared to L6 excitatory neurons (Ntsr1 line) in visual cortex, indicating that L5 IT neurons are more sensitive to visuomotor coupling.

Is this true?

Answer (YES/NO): NO